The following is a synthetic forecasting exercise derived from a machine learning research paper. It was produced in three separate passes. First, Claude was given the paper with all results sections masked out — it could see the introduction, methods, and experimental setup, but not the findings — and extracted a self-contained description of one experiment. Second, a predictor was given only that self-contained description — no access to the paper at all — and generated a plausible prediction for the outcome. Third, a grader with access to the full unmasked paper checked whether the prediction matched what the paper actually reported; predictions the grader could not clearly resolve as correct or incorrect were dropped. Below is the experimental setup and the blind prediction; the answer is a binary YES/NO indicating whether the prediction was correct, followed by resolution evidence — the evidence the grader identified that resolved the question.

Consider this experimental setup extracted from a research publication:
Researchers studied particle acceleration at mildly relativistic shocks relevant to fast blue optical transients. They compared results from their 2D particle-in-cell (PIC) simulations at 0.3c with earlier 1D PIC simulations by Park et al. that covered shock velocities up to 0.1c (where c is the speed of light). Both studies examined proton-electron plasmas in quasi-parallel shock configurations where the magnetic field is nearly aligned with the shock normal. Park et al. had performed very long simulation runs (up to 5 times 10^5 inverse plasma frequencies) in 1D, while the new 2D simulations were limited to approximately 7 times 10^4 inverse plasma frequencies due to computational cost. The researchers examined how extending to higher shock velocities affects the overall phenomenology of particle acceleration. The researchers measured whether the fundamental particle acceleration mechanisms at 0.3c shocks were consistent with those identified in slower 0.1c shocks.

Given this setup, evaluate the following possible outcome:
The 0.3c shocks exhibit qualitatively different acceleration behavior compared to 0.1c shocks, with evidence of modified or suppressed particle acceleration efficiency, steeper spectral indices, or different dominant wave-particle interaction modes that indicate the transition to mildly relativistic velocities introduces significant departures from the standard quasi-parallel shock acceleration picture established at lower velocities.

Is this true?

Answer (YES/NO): NO